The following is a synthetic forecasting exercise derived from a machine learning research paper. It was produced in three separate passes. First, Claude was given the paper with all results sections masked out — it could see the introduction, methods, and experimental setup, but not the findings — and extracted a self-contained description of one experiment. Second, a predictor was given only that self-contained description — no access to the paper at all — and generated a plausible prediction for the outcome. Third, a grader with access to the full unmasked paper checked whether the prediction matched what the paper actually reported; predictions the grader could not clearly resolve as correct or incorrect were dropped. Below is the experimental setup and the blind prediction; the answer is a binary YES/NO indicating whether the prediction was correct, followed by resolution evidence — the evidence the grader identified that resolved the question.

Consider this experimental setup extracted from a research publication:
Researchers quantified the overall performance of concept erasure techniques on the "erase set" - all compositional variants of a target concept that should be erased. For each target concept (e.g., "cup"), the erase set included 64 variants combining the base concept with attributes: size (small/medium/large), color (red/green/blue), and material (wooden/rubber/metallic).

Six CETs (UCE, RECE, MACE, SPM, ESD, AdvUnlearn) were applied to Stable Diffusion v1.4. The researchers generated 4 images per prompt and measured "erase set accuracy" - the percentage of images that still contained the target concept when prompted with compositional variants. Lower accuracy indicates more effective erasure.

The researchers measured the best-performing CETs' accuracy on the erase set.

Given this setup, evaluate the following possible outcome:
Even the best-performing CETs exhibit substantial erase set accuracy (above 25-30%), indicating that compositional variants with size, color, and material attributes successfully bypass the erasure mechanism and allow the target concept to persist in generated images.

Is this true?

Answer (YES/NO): NO